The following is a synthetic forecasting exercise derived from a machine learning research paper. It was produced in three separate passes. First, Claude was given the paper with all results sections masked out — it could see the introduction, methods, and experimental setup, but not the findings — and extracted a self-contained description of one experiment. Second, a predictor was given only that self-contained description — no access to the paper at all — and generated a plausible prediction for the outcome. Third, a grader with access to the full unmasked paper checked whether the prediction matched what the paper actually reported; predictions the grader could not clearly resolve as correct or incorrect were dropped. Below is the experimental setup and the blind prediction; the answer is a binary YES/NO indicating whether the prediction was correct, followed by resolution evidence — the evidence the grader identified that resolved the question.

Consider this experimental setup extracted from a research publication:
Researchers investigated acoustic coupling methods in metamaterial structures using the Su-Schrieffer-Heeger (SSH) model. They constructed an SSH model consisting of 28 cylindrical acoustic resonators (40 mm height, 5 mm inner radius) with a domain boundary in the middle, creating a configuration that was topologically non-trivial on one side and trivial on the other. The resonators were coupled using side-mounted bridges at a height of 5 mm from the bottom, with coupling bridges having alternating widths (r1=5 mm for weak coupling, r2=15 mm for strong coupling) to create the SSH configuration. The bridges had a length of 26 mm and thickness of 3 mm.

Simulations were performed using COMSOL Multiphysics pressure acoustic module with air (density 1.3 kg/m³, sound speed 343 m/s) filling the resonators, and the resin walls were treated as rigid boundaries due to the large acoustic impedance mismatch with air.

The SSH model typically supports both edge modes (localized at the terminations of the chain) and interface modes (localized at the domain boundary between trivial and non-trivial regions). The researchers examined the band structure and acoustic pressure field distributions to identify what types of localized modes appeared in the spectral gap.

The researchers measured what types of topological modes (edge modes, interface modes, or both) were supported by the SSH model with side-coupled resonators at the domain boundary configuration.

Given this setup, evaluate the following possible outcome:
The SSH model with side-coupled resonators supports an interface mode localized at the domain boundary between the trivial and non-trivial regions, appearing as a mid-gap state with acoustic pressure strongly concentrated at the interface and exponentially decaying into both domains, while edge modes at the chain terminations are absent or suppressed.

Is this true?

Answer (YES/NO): NO